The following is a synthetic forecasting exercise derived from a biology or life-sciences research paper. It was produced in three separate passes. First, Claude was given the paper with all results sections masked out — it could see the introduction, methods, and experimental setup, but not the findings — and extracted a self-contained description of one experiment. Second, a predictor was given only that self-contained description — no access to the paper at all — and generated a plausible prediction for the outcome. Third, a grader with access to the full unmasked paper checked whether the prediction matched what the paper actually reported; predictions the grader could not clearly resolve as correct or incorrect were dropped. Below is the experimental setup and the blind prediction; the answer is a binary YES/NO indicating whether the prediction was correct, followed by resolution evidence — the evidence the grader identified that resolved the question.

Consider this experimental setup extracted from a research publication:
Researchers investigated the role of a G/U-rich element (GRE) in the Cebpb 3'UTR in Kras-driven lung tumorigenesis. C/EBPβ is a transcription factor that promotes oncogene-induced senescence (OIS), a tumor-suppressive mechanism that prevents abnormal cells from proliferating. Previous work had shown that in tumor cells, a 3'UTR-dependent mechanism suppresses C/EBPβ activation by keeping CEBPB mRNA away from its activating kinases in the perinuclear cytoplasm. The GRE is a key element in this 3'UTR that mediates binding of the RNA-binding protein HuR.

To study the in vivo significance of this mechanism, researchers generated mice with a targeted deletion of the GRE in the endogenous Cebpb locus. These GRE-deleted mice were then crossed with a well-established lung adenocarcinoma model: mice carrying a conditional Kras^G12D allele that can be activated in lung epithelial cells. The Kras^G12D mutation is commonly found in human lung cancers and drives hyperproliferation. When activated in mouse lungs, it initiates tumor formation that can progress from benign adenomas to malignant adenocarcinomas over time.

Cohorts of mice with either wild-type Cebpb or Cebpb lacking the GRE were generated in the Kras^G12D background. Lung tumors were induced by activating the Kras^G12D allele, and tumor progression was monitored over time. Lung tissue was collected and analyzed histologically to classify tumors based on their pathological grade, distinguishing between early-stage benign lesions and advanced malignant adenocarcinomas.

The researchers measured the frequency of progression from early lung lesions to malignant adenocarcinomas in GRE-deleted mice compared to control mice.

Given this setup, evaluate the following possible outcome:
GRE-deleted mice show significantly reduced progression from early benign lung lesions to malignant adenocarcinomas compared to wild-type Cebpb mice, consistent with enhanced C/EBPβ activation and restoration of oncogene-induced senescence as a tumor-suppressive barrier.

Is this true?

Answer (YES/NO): YES